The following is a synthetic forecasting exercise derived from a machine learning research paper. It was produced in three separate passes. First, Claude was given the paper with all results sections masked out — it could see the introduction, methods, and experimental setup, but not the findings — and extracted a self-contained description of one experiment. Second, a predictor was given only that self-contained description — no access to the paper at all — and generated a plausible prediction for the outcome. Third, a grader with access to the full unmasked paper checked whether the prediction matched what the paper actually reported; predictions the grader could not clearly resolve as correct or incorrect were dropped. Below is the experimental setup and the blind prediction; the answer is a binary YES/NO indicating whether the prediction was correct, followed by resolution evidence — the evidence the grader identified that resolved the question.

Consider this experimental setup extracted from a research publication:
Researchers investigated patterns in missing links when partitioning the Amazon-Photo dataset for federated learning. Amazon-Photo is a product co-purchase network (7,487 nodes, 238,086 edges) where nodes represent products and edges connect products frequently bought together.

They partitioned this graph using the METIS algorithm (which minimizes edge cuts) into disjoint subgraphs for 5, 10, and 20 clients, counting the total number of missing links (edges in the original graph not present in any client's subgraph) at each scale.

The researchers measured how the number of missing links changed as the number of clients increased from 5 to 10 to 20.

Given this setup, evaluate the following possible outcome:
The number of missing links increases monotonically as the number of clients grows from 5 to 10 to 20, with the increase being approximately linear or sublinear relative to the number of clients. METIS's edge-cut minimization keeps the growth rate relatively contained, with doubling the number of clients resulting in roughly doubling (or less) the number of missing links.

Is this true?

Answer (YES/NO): NO